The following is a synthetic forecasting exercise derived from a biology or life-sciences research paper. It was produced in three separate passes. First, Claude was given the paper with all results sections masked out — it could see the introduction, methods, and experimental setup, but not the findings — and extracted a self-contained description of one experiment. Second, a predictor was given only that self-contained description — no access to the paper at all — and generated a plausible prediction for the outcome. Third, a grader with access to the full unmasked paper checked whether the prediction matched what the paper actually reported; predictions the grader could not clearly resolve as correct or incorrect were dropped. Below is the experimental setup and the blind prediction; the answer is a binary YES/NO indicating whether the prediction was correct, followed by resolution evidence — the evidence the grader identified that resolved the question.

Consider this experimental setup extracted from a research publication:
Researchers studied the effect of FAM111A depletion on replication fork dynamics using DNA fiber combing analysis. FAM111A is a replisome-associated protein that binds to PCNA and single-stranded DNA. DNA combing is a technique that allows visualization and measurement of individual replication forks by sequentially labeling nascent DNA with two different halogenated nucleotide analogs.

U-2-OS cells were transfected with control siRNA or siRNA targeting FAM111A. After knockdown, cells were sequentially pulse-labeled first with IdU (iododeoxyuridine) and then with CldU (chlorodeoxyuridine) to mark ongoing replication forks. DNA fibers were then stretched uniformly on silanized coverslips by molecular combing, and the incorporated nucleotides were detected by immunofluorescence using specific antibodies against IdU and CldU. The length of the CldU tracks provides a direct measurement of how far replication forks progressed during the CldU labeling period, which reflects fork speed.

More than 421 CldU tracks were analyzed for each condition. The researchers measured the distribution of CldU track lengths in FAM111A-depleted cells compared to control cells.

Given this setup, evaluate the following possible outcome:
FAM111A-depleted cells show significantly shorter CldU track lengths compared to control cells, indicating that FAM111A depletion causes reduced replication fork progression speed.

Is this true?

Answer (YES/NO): NO